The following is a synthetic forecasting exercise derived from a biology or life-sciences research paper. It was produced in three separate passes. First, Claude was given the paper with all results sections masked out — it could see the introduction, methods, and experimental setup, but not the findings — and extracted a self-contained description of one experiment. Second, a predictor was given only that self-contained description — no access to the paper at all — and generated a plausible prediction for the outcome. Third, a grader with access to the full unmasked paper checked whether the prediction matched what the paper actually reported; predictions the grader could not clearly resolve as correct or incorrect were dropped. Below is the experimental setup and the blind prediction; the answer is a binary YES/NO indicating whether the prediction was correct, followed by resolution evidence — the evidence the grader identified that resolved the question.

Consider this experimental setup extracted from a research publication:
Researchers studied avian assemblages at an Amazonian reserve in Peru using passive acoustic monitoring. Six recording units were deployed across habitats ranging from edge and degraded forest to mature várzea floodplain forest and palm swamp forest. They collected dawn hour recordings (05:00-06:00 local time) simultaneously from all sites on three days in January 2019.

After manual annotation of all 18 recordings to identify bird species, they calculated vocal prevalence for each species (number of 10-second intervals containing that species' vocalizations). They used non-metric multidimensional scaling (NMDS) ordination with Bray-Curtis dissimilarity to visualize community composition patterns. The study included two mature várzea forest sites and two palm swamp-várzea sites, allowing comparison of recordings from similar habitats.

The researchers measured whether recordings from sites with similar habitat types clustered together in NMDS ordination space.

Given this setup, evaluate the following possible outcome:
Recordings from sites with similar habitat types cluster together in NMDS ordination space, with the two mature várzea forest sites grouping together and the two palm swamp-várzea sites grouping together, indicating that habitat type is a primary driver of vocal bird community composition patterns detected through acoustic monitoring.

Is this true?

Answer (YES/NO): NO